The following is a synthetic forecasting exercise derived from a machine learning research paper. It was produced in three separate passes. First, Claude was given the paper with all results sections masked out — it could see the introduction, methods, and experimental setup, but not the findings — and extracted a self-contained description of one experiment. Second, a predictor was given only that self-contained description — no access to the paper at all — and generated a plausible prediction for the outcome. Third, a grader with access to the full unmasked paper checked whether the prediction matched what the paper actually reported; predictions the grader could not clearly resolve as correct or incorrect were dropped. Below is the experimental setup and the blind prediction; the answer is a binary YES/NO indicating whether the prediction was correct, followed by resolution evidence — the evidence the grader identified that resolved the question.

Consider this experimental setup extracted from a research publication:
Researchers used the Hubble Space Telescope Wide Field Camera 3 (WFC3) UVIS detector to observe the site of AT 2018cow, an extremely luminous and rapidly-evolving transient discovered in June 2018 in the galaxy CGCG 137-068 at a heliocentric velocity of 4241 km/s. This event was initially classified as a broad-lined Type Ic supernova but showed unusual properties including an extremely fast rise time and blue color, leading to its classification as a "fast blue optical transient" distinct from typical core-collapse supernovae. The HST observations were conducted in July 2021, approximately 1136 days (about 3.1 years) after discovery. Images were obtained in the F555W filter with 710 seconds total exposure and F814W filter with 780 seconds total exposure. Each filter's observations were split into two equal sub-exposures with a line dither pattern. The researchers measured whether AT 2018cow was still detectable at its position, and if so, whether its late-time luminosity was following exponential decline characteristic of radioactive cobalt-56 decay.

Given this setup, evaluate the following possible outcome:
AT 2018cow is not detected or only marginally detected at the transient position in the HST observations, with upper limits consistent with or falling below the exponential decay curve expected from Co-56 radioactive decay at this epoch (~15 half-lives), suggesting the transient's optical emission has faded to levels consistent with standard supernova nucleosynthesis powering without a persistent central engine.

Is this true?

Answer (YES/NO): NO